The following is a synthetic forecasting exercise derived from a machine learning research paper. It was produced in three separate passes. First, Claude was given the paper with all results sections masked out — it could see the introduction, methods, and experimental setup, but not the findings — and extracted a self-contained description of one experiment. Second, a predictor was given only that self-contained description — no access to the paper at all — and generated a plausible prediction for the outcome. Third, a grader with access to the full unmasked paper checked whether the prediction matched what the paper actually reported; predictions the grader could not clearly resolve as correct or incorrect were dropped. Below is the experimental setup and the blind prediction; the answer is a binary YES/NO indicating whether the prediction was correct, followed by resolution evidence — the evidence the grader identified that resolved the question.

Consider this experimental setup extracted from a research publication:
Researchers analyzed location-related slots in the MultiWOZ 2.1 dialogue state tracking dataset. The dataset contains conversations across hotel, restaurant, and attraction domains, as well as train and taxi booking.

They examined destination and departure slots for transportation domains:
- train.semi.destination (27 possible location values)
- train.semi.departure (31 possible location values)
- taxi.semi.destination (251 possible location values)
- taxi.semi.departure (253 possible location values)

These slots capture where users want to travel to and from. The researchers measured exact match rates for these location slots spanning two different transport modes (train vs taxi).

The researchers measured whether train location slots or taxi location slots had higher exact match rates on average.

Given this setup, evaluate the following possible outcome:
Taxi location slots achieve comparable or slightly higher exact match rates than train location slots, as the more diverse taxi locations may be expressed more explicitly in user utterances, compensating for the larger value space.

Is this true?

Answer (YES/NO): NO